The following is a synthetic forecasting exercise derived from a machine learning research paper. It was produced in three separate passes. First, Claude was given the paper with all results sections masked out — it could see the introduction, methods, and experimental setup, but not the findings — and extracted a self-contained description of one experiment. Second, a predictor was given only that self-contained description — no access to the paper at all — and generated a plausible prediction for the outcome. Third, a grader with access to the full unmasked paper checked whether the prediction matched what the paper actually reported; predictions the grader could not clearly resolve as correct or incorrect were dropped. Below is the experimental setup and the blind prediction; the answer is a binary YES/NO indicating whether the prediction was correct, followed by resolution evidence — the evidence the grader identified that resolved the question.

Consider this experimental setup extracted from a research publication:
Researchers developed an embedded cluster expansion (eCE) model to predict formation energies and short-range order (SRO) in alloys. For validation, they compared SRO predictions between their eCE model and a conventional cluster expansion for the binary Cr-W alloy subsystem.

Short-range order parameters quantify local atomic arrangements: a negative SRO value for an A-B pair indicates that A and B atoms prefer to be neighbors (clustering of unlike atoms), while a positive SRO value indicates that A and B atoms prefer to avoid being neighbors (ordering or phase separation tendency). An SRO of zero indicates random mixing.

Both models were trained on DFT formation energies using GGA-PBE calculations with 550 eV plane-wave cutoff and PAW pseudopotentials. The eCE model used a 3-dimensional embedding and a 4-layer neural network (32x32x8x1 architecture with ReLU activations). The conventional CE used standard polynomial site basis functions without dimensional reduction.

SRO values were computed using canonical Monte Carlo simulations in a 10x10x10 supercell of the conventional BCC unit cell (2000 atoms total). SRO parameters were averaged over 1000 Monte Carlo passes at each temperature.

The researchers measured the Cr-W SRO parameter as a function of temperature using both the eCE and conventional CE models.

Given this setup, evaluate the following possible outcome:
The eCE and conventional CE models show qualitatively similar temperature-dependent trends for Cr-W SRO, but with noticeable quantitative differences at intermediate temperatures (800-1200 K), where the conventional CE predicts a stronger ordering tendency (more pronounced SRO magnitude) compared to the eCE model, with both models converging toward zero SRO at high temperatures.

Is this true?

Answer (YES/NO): NO